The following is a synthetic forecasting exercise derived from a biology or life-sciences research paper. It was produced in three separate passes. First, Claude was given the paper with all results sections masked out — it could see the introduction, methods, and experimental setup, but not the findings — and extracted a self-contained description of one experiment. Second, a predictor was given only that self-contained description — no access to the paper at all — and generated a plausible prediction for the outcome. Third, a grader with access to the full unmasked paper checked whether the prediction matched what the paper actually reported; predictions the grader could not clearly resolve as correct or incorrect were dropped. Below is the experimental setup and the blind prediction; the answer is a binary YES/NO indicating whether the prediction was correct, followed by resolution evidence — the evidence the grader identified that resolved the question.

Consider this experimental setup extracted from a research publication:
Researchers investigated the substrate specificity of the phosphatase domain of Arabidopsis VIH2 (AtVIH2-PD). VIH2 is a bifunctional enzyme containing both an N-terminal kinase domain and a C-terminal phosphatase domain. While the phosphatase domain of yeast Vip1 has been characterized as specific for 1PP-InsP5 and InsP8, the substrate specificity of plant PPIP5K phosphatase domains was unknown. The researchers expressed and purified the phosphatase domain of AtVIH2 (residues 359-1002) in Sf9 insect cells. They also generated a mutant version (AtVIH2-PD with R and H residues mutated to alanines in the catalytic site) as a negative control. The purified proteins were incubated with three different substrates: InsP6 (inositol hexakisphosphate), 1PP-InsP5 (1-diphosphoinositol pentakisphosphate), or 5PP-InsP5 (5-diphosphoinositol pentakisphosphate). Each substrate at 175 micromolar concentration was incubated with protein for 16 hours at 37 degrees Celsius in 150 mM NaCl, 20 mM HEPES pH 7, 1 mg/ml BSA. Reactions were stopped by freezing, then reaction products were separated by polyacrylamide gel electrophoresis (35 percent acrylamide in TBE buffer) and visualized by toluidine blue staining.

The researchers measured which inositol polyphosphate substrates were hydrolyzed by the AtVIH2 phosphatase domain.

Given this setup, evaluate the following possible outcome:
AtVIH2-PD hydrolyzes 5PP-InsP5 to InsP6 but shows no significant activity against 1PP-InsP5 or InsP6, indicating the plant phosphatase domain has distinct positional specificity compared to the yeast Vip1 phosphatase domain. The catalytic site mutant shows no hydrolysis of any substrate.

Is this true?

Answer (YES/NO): NO